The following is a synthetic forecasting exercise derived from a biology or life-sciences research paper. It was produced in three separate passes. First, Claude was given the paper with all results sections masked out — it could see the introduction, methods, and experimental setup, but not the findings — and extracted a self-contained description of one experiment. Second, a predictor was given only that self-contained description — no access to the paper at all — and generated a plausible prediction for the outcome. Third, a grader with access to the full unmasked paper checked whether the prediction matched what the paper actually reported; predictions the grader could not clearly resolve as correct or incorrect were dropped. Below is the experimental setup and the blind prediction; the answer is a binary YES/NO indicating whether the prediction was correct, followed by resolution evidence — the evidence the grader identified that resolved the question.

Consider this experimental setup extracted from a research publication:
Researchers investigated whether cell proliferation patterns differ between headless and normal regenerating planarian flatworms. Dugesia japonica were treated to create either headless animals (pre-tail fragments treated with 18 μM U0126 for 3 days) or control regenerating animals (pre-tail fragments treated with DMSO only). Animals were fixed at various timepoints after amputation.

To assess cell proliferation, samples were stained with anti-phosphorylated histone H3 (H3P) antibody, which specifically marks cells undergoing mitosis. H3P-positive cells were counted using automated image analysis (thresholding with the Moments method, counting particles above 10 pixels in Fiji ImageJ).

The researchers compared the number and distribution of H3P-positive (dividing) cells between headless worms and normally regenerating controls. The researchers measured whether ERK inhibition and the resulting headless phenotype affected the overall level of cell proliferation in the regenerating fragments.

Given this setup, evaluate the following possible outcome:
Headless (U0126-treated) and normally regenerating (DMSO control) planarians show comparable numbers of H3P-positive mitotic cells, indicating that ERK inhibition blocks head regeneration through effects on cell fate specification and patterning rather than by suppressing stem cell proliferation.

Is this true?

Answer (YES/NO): NO